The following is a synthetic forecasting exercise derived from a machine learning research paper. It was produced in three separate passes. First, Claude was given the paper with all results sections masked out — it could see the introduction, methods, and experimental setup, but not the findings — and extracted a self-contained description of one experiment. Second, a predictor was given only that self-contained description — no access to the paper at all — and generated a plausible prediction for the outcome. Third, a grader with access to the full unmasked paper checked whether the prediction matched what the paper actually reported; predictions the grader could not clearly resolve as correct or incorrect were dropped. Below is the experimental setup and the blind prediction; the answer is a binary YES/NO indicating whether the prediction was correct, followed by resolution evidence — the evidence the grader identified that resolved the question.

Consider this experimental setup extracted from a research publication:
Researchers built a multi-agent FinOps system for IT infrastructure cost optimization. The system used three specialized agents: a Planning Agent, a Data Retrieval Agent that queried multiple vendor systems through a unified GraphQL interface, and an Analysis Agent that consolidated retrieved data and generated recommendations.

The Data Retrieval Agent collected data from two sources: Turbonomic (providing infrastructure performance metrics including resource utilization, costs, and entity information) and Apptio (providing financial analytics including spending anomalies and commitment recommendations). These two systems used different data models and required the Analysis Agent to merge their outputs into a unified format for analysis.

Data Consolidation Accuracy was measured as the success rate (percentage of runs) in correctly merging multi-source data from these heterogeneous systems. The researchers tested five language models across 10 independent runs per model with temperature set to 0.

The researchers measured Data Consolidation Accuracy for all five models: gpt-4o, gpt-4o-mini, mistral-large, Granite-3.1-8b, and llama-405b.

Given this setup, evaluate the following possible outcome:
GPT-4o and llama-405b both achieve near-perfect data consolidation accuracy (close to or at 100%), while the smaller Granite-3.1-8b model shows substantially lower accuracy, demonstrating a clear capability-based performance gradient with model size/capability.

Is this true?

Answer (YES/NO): NO